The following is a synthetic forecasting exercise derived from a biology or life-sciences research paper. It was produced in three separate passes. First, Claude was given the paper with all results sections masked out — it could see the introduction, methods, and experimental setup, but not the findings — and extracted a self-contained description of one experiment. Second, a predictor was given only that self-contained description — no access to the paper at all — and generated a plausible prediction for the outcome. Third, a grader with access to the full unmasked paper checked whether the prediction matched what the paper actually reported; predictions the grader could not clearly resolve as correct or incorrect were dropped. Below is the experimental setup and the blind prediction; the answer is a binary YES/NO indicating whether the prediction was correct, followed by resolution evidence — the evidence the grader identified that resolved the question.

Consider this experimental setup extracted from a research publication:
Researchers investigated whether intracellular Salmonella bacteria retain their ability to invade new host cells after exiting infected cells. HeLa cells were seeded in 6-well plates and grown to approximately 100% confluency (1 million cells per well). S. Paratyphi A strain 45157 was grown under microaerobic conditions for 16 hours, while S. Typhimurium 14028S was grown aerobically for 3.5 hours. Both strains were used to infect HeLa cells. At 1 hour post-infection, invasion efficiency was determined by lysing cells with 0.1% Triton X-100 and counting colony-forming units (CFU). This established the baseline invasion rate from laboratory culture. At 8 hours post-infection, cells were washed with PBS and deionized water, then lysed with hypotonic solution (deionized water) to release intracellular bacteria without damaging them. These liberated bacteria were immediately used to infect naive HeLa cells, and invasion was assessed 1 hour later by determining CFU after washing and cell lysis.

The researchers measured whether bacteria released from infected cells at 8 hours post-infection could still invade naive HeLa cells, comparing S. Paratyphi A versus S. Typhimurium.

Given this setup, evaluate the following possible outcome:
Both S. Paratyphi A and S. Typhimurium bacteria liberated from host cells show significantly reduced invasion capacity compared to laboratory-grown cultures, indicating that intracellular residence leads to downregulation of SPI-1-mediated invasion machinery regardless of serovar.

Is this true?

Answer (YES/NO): NO